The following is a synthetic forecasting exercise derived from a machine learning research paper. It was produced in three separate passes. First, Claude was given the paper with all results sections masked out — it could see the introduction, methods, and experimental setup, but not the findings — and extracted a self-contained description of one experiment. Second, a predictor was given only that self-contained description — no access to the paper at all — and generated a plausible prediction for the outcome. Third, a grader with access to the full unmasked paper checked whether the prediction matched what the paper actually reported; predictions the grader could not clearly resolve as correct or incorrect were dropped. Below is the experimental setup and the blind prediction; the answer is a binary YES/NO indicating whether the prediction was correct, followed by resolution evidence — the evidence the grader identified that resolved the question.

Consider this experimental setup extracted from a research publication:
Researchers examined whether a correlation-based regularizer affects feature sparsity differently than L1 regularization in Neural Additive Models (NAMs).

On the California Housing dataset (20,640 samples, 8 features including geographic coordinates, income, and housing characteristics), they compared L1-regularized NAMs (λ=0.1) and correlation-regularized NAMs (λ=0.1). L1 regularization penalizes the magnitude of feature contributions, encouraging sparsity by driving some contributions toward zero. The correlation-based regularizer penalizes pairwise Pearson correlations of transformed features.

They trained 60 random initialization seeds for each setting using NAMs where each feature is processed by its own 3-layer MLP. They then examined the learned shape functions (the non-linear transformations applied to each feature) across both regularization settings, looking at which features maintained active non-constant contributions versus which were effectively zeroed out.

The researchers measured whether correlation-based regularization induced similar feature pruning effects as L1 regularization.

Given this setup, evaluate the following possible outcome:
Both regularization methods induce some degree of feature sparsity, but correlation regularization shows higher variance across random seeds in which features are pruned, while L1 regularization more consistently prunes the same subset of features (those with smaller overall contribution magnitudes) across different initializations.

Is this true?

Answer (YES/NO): NO